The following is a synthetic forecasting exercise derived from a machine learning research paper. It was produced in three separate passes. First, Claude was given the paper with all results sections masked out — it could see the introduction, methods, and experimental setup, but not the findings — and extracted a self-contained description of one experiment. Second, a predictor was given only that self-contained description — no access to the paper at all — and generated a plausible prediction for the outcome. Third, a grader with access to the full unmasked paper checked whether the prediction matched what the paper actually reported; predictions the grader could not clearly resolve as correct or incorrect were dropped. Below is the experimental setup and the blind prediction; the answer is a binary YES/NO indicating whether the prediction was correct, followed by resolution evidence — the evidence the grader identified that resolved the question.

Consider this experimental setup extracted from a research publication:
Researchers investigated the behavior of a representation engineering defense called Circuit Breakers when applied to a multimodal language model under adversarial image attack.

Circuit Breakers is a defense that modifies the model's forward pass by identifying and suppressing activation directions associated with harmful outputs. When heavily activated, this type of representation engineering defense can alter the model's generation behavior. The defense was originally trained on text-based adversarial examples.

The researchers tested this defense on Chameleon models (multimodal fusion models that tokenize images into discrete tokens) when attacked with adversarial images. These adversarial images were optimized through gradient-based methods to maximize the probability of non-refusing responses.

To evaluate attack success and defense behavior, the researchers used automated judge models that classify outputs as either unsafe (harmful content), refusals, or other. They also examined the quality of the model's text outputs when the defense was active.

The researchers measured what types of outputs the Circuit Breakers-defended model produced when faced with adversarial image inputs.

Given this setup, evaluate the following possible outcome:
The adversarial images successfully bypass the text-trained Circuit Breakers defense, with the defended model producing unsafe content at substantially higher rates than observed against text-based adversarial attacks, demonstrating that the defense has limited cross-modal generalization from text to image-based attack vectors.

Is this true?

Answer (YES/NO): NO